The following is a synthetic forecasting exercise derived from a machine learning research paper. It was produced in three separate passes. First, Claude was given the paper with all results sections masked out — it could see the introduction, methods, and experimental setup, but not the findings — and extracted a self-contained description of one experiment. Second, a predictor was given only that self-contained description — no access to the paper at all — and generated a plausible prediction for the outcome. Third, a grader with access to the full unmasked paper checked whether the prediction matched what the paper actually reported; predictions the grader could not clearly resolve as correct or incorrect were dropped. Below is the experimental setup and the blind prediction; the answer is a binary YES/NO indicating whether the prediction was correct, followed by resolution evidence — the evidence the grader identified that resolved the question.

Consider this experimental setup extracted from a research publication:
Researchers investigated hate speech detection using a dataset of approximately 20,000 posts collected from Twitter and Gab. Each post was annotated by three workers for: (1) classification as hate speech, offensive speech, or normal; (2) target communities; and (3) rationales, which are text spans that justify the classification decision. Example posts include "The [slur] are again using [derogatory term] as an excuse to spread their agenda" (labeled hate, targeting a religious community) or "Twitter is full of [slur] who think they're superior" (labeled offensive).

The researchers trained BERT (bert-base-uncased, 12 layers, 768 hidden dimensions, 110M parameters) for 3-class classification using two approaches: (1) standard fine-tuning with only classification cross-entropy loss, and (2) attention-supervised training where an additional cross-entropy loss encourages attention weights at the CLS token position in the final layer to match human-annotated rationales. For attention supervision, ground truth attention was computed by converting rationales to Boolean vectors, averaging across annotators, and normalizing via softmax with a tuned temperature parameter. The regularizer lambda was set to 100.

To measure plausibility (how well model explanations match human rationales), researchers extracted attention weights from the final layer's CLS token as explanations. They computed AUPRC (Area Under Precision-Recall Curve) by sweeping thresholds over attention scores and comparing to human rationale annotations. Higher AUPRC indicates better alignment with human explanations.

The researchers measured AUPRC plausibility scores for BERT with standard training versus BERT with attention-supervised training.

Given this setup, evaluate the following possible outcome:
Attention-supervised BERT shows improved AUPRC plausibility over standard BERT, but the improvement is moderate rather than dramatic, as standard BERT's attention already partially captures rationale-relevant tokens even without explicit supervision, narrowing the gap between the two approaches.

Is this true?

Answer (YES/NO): NO